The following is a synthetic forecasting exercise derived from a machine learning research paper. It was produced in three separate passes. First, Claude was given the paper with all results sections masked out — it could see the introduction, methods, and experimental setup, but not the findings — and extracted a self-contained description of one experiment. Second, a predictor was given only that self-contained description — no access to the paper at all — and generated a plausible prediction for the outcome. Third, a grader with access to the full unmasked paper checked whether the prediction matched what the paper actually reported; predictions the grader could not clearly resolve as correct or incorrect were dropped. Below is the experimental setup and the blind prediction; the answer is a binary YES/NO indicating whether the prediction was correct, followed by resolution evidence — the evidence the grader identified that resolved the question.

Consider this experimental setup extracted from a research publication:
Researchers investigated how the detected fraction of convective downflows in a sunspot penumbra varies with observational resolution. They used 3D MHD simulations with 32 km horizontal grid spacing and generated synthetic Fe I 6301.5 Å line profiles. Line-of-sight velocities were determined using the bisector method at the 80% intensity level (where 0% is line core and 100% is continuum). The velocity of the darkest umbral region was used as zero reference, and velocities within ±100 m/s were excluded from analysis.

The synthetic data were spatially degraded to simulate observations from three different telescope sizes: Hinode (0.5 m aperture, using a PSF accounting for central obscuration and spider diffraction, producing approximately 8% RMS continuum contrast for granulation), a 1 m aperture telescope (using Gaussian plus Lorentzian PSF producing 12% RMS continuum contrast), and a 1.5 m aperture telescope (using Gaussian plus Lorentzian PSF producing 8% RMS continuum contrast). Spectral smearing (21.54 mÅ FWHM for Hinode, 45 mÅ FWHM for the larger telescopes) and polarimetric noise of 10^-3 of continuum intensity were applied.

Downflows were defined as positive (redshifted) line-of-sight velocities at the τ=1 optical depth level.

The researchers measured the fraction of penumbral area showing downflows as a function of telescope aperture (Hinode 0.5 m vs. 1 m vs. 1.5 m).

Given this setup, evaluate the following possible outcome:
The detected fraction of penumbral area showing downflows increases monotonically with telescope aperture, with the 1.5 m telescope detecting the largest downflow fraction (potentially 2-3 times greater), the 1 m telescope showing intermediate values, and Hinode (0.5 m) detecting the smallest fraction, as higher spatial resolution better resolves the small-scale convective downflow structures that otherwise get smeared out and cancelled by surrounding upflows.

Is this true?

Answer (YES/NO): YES